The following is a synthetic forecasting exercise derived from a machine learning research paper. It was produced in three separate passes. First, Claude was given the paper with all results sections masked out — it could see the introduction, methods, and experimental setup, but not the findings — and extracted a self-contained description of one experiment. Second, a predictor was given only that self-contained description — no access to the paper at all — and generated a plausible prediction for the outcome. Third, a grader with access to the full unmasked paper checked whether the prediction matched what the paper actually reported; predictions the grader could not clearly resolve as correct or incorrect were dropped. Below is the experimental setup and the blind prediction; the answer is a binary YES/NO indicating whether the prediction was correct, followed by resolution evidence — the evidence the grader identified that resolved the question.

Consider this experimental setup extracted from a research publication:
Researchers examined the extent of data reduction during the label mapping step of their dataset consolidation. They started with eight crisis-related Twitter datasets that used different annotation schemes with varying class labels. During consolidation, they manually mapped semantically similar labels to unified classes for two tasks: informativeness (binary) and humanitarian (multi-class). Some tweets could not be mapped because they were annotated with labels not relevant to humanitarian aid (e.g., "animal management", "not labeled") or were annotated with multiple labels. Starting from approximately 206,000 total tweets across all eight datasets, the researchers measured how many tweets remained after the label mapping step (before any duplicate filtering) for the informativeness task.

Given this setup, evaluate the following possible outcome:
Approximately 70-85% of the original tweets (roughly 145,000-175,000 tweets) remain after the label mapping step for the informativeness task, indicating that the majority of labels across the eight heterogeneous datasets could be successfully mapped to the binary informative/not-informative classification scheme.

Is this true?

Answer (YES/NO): NO